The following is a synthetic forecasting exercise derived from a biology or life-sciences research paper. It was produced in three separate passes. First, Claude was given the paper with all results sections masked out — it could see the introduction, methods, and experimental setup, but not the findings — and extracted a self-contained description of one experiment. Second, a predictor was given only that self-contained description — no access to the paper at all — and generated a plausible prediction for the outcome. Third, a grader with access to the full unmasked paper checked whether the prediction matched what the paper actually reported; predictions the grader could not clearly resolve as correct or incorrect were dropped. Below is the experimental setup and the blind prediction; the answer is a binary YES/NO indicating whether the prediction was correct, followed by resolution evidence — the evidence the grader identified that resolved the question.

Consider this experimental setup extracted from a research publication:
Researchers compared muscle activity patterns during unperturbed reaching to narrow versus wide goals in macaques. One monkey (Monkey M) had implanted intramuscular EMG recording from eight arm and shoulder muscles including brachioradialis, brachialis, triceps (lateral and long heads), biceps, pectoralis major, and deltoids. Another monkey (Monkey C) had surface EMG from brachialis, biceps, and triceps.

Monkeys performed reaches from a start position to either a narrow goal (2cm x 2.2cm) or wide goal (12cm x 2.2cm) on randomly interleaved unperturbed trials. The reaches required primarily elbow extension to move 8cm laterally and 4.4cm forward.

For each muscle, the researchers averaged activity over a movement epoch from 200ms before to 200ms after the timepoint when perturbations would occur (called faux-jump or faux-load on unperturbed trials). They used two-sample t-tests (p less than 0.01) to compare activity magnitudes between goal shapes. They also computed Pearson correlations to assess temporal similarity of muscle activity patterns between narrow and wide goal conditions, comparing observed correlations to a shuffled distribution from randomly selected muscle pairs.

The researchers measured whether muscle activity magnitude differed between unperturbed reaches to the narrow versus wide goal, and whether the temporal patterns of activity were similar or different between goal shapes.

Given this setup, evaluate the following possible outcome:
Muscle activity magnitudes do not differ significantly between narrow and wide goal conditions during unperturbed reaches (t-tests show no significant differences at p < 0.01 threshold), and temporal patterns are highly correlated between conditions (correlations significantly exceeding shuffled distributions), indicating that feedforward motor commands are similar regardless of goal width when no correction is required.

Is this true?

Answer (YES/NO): NO